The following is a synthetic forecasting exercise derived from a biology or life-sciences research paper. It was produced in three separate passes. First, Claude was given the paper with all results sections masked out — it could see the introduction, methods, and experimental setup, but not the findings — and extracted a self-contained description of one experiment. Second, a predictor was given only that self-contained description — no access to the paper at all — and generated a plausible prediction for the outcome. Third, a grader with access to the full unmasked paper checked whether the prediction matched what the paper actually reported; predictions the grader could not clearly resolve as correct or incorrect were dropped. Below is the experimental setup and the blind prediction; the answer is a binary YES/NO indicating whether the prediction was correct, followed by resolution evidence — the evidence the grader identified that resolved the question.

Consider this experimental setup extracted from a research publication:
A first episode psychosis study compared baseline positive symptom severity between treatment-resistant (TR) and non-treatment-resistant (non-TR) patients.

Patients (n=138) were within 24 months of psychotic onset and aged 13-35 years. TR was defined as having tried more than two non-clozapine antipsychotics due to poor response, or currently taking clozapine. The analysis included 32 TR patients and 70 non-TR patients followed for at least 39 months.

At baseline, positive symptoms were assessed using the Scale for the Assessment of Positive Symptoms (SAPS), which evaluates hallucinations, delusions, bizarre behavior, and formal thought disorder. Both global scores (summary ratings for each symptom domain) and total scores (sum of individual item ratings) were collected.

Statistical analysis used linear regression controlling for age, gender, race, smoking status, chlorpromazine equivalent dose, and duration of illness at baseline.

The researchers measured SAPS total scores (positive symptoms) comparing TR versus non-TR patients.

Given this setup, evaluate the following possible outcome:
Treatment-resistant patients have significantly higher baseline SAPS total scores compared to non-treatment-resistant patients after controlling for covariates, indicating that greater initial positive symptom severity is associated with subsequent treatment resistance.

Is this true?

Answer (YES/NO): NO